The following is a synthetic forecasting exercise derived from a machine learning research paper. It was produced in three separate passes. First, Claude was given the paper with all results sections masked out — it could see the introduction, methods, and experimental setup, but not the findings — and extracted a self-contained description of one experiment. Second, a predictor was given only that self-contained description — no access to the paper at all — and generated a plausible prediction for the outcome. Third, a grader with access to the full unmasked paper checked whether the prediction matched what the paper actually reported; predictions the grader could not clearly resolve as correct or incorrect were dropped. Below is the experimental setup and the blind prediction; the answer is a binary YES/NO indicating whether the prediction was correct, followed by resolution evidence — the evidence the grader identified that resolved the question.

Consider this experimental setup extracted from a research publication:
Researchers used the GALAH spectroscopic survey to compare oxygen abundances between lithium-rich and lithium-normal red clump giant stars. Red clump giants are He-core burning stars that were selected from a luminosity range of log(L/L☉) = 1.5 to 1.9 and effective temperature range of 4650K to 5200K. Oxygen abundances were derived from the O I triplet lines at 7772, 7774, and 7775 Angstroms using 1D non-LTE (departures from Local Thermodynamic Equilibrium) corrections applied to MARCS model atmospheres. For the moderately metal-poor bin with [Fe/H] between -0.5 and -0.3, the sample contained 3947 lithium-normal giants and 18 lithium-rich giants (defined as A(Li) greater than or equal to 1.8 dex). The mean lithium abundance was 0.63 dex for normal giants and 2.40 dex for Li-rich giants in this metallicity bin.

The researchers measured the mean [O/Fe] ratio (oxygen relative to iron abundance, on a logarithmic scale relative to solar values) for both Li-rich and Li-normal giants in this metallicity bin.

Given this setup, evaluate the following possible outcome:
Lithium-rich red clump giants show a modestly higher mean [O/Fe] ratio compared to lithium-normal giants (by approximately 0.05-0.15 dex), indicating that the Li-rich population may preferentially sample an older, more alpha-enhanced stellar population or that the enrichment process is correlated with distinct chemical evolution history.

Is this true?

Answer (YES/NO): NO